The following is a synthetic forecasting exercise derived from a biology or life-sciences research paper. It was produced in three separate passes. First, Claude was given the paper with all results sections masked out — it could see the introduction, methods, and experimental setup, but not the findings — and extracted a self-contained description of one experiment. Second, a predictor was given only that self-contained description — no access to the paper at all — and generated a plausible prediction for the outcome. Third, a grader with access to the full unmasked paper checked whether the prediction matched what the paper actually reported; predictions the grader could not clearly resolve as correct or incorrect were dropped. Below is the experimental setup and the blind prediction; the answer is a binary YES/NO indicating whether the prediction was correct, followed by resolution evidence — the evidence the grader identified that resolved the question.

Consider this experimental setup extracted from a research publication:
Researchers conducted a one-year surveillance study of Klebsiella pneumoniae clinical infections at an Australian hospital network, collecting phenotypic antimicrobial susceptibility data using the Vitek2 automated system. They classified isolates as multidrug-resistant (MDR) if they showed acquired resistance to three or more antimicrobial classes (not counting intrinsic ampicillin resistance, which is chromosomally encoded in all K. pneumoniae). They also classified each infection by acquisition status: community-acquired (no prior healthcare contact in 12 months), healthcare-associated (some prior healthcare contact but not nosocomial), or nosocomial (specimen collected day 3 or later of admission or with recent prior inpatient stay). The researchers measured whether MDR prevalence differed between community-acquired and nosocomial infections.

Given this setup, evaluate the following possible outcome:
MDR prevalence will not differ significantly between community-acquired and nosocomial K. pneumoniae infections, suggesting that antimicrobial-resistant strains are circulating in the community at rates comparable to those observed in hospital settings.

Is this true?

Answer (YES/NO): NO